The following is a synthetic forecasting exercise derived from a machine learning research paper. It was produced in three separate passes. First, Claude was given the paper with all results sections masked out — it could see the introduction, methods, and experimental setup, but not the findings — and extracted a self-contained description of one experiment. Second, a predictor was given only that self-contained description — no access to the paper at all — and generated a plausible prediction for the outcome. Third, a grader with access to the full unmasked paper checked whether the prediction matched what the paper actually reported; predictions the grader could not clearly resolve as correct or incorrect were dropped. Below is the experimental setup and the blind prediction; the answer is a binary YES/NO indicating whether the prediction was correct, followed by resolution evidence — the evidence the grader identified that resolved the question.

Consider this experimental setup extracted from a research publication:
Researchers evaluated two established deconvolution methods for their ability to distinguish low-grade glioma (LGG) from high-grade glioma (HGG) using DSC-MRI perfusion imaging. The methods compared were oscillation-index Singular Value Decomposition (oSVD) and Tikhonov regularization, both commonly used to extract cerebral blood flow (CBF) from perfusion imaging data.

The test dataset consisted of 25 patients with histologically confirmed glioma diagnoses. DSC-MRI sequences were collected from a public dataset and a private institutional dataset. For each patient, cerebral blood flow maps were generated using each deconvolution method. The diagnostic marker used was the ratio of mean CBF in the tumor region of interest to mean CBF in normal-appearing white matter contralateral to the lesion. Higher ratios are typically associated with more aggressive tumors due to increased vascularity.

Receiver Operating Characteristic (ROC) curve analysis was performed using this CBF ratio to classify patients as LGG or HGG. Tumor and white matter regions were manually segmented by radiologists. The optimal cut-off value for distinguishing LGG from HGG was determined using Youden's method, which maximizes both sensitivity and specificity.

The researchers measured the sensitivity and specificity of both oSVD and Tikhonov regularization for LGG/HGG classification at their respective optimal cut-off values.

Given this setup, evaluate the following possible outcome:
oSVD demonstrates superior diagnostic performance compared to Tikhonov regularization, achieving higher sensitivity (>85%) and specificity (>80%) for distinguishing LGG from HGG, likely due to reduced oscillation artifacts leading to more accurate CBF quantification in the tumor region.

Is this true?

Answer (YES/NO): NO